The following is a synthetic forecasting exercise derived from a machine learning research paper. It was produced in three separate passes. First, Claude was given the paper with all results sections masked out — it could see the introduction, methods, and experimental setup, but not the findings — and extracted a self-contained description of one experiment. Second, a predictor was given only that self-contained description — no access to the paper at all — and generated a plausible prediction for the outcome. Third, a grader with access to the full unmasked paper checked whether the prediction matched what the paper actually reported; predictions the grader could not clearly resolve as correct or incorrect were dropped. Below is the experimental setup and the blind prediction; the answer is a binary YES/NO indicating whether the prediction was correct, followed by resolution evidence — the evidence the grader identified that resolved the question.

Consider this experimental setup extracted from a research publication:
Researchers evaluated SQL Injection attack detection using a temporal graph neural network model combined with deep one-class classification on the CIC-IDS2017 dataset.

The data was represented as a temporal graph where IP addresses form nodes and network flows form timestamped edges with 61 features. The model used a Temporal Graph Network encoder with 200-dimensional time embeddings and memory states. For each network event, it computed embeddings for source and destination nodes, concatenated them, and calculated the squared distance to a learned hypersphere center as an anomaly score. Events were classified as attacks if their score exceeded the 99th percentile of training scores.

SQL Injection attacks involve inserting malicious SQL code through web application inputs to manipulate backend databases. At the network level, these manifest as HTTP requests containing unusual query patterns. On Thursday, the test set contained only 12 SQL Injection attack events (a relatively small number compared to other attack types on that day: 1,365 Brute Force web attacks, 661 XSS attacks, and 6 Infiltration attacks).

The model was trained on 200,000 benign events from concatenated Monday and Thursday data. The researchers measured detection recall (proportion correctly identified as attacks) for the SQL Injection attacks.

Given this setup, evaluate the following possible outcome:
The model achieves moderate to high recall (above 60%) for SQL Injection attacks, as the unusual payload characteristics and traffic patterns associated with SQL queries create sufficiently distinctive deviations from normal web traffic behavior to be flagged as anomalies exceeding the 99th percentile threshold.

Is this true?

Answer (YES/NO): YES